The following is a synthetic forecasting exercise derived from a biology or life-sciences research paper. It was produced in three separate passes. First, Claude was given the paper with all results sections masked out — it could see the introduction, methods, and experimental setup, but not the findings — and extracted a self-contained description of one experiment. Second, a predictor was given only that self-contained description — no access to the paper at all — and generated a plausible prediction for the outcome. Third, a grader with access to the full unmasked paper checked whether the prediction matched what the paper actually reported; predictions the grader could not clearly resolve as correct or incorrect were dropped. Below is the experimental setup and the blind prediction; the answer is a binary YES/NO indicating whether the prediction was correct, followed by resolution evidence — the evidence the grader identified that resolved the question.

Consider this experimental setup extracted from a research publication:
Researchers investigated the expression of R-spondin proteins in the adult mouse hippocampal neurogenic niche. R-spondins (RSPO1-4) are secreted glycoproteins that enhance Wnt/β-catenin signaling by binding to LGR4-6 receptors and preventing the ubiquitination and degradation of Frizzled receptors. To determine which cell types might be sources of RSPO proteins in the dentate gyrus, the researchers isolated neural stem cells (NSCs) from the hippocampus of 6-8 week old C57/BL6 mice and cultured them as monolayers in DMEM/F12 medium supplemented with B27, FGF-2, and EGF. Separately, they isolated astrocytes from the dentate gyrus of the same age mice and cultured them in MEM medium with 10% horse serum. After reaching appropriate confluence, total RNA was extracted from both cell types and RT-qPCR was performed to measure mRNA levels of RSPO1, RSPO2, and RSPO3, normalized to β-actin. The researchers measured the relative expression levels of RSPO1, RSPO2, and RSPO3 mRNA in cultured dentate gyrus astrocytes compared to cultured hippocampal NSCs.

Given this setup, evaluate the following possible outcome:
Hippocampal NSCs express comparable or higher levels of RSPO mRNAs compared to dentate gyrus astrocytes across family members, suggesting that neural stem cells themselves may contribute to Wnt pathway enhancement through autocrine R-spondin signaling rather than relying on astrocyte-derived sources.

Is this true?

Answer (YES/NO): NO